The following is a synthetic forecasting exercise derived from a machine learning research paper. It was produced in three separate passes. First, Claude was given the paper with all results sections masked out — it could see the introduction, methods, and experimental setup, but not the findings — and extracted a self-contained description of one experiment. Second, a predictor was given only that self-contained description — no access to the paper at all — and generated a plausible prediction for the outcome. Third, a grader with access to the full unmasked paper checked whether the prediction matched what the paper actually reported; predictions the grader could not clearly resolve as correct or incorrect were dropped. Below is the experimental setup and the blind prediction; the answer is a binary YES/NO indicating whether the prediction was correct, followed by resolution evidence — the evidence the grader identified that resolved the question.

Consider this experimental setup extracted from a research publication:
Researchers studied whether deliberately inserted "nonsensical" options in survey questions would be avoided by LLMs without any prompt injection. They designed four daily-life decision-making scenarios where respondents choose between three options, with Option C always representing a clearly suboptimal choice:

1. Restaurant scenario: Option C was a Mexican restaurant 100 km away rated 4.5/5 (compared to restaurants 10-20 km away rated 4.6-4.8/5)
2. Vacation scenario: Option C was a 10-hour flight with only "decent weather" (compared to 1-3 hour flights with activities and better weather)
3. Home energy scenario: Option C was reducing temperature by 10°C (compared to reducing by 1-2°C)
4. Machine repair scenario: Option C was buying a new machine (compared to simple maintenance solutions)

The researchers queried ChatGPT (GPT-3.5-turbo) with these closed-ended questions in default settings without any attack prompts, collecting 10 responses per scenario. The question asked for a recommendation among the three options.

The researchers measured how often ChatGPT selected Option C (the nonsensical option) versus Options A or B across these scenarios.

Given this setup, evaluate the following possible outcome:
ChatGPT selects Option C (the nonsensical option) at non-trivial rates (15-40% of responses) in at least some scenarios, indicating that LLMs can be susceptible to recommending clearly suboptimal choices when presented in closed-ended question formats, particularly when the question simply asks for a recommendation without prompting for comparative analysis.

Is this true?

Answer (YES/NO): NO